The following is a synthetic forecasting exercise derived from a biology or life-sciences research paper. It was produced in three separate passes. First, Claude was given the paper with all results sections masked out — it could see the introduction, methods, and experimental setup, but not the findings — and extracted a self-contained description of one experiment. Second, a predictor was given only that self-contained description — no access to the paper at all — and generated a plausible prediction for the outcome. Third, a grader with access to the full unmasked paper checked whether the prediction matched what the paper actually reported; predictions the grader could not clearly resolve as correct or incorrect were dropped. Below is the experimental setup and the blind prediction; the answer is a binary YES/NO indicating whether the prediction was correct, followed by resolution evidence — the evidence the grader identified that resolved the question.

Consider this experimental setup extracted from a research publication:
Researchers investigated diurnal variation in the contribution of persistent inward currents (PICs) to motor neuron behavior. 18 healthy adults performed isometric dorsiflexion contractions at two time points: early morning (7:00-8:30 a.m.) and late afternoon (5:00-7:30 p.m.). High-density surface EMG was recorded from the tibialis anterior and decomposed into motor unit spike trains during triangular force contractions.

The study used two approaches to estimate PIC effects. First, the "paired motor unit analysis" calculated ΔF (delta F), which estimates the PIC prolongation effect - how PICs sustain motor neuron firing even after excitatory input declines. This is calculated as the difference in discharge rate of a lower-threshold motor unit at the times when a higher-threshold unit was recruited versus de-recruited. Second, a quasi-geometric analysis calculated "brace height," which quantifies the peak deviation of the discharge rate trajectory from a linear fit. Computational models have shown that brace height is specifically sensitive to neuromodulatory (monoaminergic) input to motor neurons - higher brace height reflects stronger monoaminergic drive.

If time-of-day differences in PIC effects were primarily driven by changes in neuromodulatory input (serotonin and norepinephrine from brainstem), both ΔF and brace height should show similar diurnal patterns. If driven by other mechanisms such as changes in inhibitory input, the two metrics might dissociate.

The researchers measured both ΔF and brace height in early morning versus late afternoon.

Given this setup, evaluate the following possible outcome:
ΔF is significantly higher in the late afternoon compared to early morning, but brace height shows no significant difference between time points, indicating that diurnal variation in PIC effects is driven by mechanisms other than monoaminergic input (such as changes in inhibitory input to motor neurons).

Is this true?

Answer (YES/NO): YES